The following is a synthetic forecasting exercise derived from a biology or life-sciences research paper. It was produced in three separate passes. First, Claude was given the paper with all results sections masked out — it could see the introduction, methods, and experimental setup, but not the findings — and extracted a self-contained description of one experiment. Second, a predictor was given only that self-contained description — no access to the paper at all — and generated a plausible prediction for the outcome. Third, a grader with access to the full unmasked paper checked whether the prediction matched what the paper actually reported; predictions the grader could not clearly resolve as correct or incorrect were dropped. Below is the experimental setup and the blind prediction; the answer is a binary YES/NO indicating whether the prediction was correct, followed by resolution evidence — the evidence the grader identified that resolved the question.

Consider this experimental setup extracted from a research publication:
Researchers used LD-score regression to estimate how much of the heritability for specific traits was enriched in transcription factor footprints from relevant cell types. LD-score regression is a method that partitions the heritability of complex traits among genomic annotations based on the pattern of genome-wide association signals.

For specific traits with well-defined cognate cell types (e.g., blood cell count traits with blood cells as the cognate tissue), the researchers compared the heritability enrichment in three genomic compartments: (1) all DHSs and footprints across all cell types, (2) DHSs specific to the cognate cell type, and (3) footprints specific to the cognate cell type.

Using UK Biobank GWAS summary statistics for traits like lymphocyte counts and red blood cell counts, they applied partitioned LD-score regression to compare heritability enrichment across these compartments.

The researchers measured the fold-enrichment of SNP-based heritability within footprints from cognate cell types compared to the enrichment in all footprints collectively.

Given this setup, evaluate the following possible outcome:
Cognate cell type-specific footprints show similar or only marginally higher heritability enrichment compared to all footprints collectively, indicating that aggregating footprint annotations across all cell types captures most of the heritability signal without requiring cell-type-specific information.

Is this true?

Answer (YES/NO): NO